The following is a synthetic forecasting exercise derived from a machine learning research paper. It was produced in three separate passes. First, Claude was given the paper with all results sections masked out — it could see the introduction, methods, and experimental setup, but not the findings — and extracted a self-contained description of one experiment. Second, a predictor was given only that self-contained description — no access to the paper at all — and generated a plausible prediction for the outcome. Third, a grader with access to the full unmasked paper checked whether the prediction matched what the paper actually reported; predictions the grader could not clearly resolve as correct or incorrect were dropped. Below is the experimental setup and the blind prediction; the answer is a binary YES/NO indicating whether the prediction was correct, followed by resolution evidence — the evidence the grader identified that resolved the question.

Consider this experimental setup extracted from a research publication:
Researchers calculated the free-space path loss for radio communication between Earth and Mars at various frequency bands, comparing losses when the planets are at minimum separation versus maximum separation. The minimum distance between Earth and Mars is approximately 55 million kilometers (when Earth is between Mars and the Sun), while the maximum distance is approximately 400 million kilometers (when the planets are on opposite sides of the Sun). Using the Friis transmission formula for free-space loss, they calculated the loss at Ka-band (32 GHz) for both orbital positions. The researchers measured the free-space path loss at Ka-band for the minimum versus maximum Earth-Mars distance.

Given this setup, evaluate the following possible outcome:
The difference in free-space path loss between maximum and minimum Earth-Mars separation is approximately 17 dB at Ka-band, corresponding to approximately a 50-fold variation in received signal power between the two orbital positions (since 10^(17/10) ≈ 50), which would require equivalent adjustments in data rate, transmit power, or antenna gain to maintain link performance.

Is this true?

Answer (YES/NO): YES